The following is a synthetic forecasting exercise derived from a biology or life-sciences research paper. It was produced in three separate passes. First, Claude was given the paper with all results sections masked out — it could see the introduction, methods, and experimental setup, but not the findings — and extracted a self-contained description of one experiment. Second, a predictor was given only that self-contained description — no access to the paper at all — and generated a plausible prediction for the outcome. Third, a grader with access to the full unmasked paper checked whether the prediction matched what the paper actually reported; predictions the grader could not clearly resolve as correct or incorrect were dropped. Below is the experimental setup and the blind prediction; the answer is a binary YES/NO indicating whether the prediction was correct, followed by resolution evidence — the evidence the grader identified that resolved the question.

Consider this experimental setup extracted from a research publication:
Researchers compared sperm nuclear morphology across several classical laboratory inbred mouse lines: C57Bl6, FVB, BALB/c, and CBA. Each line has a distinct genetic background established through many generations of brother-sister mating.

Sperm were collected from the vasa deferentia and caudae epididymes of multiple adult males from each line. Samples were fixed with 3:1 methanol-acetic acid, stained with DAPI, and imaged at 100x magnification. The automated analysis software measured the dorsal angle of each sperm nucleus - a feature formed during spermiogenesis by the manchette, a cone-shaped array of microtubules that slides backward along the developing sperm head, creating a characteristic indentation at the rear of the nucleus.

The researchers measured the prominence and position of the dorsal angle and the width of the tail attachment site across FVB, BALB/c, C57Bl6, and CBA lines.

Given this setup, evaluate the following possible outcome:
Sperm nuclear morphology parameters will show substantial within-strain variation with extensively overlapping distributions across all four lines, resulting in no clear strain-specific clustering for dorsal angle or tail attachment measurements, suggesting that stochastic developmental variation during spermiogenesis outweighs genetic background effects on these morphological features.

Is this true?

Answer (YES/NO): NO